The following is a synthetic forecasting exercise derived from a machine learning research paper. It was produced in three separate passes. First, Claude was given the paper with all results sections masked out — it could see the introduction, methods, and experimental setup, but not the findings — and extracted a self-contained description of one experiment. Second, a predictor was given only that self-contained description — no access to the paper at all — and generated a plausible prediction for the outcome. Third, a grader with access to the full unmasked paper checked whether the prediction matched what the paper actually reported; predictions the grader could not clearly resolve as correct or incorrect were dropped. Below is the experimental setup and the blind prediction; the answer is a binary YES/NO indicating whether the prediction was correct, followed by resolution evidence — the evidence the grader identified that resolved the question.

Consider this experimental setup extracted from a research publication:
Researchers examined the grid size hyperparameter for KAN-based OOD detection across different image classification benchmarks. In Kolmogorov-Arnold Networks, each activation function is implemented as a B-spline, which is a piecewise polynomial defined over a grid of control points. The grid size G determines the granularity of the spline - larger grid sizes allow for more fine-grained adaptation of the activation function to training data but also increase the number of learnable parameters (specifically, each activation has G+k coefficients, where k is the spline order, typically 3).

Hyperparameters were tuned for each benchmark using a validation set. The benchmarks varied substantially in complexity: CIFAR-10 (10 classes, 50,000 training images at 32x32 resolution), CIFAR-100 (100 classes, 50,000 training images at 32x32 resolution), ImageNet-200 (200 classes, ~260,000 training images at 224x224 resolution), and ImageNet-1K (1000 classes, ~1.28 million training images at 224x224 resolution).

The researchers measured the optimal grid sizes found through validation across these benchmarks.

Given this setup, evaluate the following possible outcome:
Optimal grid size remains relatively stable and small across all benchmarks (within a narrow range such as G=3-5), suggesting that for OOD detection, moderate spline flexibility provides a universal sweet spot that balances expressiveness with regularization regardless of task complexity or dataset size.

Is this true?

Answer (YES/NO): NO